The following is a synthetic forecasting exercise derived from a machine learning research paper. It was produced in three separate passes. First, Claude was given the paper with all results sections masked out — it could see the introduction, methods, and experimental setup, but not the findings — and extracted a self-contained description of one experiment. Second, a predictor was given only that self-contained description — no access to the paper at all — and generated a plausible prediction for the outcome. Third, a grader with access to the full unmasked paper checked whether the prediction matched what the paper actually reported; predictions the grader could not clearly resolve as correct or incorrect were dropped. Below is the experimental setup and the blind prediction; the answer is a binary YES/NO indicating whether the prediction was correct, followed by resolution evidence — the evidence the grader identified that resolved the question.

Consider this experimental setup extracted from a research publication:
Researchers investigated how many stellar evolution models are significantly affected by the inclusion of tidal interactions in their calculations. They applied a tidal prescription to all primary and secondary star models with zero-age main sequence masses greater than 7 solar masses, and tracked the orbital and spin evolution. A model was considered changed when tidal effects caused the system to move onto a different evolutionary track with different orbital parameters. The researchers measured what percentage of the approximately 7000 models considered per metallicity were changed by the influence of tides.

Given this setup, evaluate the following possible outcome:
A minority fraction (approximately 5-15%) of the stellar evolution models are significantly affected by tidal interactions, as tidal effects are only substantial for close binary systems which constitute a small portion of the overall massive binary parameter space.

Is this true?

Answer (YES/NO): YES